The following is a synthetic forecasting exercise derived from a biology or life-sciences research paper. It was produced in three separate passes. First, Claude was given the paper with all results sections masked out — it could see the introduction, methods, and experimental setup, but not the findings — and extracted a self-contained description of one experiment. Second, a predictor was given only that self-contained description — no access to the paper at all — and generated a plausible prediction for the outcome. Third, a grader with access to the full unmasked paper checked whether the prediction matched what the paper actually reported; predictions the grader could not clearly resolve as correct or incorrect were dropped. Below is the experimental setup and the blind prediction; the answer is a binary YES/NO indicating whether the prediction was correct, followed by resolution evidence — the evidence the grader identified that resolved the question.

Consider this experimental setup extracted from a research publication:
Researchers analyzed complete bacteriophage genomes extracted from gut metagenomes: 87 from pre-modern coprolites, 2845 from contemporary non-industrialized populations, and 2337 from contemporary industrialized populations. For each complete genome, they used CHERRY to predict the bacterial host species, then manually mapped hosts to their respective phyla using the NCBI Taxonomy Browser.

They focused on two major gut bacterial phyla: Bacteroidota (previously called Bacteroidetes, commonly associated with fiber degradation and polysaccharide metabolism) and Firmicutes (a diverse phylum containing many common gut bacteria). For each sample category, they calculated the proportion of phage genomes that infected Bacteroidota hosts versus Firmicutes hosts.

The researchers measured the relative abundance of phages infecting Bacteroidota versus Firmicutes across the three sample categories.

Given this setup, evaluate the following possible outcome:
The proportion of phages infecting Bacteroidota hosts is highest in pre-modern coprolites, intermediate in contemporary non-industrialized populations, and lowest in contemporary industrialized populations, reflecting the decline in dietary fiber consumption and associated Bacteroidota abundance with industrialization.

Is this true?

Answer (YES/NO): NO